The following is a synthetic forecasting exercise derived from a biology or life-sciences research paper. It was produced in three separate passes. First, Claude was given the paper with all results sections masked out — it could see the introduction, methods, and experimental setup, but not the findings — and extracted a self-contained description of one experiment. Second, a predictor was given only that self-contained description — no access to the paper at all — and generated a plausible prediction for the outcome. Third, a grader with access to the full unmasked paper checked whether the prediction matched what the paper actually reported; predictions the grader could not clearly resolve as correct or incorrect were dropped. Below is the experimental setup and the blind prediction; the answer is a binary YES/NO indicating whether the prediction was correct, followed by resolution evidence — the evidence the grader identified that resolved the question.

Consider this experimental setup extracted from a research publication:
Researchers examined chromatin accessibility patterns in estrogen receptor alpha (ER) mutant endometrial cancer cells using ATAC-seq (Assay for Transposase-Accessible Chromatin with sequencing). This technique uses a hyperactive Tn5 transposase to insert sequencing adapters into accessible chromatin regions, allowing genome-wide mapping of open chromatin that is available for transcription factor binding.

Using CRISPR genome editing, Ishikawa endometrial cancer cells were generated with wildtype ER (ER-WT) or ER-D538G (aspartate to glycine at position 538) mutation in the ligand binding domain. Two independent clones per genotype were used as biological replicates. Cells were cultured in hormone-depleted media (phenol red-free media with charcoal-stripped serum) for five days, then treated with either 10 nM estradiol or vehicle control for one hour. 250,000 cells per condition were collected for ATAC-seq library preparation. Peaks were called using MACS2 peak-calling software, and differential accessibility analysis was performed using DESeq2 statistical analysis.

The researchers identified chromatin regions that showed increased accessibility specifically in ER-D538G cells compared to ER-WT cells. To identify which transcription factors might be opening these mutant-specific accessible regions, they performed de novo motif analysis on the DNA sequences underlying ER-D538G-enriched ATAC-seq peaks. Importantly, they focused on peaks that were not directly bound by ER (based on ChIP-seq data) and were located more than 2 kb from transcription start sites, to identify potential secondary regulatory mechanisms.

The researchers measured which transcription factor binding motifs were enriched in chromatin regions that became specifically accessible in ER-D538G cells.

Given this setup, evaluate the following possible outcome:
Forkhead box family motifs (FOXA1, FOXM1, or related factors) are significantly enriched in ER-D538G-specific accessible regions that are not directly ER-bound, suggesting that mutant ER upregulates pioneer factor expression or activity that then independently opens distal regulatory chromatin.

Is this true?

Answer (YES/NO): NO